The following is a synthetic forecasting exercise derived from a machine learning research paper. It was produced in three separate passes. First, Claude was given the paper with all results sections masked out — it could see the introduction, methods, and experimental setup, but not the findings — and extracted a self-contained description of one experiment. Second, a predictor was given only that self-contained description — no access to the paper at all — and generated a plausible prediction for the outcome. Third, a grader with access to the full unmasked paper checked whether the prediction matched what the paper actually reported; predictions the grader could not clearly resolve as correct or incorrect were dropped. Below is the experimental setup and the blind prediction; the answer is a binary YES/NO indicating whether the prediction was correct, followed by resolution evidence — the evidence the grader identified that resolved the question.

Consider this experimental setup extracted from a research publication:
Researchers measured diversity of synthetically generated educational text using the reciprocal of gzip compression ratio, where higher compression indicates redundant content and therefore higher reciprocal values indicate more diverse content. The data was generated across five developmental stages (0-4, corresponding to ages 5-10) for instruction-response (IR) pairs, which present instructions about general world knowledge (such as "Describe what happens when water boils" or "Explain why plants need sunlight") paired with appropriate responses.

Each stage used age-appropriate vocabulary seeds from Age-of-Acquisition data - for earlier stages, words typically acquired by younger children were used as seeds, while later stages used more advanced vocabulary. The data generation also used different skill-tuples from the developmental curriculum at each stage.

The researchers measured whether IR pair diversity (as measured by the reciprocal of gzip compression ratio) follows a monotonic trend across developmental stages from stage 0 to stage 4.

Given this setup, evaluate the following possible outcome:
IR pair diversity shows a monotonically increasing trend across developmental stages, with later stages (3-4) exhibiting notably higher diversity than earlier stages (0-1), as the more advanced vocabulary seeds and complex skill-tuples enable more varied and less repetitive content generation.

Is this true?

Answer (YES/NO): NO